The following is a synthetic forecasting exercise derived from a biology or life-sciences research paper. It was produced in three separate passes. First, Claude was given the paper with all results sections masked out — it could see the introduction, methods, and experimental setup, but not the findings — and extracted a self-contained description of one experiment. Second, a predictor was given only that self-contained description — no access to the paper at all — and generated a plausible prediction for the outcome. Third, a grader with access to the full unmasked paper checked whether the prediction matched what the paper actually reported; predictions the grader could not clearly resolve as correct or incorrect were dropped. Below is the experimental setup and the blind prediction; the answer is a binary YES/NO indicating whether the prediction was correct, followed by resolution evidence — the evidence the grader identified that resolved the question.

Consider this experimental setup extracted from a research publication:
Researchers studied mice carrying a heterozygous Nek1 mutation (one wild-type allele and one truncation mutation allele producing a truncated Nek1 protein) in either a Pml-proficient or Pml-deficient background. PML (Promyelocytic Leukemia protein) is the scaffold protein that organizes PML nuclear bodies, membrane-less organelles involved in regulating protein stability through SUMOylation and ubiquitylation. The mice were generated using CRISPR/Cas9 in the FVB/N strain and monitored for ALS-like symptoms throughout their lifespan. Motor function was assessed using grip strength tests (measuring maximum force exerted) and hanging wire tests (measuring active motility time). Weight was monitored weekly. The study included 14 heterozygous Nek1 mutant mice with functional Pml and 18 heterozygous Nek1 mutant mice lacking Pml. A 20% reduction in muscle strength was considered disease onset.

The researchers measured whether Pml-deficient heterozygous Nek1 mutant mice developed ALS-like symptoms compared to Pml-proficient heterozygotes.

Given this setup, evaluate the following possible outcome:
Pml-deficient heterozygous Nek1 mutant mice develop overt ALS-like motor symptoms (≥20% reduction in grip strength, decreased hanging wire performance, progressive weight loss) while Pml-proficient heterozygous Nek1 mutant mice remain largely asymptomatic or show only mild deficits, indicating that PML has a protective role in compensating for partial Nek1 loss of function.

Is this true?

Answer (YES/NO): YES